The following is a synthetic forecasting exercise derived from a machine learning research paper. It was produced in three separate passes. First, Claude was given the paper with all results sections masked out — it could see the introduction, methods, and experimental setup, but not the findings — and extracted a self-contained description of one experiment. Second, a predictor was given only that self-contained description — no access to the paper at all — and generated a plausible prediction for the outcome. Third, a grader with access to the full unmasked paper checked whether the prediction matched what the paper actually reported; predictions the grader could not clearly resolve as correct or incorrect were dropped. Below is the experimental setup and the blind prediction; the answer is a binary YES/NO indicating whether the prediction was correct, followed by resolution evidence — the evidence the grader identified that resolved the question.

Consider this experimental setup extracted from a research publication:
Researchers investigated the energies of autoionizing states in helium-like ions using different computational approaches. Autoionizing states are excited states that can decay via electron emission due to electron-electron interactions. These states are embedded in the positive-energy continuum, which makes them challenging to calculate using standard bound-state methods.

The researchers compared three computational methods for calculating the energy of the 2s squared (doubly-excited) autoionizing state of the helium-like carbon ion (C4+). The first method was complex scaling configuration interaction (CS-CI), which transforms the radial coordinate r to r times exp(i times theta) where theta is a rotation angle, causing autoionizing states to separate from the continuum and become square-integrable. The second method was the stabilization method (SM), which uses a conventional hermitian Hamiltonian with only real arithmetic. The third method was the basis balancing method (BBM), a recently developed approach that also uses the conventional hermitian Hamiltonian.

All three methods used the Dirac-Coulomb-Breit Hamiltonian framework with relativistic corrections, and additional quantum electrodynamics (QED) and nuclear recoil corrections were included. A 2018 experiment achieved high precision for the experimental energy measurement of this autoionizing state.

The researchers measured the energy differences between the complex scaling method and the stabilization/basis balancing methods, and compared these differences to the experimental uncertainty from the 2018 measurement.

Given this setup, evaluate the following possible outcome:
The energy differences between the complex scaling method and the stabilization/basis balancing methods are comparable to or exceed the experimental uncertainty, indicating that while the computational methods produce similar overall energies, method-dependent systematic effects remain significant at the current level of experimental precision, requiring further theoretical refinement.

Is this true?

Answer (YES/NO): YES